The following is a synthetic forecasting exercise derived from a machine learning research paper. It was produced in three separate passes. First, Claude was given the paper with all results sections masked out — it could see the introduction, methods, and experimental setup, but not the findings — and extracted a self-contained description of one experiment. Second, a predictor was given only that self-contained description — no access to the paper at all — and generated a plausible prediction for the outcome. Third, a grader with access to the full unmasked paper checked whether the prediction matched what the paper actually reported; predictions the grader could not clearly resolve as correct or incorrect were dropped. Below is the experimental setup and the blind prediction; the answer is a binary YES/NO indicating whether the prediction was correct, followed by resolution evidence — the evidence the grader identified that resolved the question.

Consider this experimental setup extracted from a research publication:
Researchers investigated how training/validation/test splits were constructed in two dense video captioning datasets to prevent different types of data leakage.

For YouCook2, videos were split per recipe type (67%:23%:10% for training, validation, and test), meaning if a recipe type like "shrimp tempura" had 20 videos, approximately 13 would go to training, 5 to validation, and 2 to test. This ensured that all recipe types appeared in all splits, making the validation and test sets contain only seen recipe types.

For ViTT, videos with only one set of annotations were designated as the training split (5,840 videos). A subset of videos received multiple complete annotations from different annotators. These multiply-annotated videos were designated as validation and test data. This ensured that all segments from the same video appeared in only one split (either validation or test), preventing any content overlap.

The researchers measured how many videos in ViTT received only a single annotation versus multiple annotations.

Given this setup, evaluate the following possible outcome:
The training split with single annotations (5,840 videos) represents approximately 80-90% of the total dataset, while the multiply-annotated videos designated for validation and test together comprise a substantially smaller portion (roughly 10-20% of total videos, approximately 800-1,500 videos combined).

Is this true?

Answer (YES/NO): NO